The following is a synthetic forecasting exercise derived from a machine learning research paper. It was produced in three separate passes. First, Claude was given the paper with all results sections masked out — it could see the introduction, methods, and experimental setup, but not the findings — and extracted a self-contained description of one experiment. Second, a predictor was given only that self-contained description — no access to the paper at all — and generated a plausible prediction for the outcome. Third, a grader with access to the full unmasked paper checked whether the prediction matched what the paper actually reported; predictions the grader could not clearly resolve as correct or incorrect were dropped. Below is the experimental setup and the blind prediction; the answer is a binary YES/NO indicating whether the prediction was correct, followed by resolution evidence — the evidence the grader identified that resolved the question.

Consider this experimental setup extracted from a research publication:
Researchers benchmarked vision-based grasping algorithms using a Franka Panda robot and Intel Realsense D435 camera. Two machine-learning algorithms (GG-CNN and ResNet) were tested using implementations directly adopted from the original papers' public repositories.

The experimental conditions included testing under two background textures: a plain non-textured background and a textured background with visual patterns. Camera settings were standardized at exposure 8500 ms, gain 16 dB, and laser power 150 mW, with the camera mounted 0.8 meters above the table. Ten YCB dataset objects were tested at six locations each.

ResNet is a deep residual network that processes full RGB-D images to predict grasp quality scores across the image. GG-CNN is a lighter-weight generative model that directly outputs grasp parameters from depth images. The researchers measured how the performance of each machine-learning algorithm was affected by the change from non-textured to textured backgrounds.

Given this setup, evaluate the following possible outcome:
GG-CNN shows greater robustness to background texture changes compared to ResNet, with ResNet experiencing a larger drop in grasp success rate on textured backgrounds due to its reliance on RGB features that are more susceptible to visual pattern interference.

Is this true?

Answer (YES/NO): YES